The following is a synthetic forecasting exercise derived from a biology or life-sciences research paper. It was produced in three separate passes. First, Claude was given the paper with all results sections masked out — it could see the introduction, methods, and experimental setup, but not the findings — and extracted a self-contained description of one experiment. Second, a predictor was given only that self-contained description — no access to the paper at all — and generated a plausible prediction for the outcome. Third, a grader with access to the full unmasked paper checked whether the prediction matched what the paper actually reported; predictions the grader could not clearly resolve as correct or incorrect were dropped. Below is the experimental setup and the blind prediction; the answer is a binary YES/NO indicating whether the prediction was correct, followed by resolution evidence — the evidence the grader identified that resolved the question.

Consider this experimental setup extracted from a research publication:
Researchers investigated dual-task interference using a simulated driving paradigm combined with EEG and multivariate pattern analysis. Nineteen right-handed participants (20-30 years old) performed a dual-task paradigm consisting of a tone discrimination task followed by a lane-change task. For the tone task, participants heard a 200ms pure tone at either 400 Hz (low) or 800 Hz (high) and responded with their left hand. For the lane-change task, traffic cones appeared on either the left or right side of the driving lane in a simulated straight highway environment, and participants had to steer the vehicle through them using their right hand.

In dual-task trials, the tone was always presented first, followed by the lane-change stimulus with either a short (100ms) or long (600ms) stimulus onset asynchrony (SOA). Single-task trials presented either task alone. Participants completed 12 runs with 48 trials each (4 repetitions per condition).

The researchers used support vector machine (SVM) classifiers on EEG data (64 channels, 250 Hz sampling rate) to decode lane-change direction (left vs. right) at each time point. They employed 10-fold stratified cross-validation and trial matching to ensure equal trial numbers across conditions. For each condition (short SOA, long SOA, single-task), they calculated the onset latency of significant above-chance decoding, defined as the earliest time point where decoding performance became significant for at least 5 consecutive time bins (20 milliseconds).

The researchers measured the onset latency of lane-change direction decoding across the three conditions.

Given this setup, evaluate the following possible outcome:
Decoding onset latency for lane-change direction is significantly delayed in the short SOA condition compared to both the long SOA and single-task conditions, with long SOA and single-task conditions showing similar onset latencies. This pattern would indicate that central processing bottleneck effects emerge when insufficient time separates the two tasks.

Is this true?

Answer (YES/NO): NO